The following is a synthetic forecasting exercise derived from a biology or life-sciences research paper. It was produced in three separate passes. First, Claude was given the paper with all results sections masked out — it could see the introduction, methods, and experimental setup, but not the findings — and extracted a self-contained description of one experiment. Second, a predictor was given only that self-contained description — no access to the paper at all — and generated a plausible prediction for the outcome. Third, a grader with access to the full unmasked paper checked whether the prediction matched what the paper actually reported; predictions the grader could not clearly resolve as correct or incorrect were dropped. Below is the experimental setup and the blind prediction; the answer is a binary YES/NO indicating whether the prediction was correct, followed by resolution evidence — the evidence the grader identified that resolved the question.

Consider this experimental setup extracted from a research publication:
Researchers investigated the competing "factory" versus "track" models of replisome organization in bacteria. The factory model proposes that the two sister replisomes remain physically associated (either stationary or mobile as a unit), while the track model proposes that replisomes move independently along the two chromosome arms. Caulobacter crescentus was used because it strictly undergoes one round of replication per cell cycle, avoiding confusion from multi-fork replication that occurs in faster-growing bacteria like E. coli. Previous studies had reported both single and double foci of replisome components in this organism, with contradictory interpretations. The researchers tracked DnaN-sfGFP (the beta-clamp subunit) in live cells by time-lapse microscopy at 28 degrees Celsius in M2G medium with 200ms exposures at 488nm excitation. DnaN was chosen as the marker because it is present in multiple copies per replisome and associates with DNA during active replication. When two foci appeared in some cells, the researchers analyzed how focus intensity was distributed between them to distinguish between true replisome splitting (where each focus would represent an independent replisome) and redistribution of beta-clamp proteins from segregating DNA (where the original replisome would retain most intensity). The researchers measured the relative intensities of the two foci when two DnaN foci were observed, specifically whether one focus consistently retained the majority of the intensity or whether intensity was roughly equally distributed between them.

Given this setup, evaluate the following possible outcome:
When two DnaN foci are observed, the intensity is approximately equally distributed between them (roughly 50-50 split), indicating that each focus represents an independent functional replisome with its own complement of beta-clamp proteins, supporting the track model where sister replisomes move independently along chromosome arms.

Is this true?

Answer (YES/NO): NO